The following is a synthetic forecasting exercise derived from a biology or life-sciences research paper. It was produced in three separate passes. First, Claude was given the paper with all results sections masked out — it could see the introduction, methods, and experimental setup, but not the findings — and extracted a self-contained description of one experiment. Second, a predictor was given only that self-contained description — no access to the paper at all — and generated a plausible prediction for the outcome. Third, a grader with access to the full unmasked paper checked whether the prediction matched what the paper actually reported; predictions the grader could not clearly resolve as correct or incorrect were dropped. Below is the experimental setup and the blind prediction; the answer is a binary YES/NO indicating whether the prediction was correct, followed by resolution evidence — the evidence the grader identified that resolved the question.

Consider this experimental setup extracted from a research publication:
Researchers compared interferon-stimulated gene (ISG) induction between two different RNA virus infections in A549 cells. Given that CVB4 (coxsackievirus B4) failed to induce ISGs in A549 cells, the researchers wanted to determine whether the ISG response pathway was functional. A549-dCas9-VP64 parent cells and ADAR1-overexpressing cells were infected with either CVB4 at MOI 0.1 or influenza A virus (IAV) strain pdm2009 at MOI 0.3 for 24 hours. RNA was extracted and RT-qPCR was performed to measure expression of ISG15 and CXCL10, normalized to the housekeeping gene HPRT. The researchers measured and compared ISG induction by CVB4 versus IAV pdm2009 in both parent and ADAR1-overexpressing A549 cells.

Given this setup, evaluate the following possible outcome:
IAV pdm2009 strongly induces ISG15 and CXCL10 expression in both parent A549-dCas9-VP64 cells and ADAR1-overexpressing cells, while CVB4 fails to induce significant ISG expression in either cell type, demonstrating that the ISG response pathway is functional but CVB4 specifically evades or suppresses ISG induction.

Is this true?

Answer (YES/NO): YES